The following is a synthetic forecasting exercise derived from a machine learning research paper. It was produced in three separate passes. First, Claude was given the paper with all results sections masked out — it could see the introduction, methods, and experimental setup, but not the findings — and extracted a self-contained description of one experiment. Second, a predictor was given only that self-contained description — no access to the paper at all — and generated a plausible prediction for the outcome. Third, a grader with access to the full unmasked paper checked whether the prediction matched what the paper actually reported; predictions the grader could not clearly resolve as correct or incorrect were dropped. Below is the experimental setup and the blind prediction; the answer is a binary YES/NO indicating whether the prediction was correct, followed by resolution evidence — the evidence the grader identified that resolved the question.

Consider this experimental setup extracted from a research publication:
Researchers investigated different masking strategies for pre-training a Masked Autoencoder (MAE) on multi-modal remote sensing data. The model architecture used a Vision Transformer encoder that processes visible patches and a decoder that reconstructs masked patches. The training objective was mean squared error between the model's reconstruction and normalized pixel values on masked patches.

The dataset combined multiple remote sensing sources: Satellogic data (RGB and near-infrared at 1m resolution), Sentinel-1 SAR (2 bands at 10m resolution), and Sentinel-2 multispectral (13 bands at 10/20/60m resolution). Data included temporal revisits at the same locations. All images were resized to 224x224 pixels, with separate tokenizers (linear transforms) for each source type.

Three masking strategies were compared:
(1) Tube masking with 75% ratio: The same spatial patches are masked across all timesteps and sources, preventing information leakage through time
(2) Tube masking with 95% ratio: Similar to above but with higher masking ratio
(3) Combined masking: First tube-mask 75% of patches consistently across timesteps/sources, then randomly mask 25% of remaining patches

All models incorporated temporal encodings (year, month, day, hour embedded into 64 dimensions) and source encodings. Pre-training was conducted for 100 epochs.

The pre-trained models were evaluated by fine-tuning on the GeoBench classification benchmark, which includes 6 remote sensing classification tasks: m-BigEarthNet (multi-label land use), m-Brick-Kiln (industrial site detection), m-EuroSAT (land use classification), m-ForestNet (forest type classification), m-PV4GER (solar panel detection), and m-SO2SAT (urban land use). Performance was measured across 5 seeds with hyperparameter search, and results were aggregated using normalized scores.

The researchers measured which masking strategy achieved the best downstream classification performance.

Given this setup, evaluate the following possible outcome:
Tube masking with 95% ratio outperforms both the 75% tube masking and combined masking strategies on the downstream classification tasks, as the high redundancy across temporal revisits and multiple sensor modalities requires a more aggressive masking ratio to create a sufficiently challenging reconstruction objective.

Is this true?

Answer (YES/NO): NO